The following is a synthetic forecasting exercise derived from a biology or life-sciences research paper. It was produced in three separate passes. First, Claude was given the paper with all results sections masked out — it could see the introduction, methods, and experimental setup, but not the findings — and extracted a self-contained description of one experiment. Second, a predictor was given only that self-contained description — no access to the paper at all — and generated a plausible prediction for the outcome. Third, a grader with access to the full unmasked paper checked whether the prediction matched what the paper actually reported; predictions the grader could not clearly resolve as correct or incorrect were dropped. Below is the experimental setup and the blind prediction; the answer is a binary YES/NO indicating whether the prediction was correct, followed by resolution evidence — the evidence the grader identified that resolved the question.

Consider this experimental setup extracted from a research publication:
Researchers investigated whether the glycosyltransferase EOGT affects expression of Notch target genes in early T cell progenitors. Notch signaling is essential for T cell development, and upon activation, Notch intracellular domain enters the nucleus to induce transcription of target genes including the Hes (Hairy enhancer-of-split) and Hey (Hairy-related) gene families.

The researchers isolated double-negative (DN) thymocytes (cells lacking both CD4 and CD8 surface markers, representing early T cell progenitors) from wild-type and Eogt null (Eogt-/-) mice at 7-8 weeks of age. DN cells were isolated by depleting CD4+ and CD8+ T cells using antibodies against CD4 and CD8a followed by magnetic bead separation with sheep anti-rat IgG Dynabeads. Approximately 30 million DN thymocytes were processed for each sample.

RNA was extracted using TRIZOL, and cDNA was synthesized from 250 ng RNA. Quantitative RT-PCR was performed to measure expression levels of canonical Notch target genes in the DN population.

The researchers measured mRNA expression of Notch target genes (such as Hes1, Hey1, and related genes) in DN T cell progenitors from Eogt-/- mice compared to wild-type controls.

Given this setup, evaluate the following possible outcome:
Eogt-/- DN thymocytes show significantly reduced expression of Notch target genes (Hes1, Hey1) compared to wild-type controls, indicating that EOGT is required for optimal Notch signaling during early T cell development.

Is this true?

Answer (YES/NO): NO